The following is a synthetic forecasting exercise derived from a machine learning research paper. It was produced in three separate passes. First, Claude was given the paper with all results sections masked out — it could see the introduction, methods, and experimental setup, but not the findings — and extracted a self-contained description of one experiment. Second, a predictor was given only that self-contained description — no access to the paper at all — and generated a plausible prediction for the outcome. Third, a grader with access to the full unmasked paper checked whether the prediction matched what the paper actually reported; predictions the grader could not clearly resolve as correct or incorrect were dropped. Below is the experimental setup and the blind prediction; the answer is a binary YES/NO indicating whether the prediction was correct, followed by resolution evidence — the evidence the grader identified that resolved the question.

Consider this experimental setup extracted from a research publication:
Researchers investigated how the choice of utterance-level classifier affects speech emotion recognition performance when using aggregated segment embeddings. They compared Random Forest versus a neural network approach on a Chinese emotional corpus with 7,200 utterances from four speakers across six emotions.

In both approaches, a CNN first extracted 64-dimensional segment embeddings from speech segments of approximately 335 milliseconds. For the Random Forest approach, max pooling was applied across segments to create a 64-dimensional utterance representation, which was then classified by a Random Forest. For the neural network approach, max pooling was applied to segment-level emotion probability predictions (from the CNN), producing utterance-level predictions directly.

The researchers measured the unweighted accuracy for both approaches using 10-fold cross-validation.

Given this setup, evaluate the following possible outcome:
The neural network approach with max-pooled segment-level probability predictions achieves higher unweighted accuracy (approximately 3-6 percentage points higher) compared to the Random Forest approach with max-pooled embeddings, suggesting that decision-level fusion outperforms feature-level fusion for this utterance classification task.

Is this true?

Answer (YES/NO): NO